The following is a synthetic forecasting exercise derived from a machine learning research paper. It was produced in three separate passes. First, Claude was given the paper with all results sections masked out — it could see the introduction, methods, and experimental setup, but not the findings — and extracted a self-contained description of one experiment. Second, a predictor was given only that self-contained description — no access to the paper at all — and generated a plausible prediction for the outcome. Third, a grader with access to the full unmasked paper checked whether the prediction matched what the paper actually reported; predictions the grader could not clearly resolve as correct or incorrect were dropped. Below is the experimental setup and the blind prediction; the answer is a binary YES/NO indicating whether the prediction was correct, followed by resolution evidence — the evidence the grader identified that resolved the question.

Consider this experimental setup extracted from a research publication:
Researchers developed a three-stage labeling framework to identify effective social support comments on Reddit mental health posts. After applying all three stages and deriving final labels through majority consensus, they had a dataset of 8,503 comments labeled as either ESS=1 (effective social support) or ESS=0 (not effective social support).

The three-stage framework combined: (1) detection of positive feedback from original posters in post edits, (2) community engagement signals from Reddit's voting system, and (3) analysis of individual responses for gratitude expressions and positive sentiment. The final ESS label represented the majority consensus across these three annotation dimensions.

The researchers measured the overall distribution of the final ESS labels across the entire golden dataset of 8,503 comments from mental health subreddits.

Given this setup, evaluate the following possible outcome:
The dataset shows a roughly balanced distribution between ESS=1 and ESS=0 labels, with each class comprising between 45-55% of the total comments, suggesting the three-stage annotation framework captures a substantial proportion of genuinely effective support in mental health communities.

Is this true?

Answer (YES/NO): NO